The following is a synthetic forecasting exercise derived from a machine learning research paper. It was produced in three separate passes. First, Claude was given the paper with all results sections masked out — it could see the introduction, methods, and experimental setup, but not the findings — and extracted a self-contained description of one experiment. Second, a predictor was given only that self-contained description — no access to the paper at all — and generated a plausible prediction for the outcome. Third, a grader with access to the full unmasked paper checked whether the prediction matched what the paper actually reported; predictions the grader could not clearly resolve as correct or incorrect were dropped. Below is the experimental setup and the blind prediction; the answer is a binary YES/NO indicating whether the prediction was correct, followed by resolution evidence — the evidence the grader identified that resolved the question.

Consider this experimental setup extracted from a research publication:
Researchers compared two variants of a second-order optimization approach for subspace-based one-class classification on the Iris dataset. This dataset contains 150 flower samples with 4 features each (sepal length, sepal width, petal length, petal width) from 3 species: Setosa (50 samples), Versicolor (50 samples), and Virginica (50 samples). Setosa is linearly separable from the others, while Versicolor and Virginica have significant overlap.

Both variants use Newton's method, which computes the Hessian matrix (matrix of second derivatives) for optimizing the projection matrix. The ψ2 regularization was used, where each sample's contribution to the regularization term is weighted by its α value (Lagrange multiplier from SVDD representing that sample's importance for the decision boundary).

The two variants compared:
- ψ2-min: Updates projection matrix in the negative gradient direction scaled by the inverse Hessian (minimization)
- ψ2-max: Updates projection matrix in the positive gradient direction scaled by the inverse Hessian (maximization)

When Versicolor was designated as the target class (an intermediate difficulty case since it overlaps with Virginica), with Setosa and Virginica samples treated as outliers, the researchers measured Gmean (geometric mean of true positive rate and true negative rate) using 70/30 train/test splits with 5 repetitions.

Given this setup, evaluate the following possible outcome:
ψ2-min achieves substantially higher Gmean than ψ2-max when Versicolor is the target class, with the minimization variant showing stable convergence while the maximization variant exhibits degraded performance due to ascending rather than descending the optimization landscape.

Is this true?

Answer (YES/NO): NO